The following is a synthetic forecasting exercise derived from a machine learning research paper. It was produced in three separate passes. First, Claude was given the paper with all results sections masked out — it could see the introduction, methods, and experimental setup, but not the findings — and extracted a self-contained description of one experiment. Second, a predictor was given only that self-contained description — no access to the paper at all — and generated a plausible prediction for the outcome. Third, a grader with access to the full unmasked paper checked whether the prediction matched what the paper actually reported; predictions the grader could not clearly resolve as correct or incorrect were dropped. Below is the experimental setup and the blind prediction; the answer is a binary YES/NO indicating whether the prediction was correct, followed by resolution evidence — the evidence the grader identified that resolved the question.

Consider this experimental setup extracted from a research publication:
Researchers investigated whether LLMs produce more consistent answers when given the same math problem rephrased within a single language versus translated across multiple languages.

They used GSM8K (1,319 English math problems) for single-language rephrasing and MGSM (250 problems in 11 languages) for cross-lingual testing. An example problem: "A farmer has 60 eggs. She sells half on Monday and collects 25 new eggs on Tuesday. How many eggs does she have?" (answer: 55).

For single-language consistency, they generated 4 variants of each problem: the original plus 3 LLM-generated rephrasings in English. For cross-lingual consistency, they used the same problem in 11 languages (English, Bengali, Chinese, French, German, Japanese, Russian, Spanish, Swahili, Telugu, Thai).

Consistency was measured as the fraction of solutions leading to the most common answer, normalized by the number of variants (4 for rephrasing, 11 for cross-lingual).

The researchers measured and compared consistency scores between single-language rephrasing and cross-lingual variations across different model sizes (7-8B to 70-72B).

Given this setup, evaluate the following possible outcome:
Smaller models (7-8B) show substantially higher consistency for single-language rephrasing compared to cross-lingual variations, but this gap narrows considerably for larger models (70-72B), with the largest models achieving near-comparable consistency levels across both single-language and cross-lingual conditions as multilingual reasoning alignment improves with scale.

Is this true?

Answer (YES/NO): NO